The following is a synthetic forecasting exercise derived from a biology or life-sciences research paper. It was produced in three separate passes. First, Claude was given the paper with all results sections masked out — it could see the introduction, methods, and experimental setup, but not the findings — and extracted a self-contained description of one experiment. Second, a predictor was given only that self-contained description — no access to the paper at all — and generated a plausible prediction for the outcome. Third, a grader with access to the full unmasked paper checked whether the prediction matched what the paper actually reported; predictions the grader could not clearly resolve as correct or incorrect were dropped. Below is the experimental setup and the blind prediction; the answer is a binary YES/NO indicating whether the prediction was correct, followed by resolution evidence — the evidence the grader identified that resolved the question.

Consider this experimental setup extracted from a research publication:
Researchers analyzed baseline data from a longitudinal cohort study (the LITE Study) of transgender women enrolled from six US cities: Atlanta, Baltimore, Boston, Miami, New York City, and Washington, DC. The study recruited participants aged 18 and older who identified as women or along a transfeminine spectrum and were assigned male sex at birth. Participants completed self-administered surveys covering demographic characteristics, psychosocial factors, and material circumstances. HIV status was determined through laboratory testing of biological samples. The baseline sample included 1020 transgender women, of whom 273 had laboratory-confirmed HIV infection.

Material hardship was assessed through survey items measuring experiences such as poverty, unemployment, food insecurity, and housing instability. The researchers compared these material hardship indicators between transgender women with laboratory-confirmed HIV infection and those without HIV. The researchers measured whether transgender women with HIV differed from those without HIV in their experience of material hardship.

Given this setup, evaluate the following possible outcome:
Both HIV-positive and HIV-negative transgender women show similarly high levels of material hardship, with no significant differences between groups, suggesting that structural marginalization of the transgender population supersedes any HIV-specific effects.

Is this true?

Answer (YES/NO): NO